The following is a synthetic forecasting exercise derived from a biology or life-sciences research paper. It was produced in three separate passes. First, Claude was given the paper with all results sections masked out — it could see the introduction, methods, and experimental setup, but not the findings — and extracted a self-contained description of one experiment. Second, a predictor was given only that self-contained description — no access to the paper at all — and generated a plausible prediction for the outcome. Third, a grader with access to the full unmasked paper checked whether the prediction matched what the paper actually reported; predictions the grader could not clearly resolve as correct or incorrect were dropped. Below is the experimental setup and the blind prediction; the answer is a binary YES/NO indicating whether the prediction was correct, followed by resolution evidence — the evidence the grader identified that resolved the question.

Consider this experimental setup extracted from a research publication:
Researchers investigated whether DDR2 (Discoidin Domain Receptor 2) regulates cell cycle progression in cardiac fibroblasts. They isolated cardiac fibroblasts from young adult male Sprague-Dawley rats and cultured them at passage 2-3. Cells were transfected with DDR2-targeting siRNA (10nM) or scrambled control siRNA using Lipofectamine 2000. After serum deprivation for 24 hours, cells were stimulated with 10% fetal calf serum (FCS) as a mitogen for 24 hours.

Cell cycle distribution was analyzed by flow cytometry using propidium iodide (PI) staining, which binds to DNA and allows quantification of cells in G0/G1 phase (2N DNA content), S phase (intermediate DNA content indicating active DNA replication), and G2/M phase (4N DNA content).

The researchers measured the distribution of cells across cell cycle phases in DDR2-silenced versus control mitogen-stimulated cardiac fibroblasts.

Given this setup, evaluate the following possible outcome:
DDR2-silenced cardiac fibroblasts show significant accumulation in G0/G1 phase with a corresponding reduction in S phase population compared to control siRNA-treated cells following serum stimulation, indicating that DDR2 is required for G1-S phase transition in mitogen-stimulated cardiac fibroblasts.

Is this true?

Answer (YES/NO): YES